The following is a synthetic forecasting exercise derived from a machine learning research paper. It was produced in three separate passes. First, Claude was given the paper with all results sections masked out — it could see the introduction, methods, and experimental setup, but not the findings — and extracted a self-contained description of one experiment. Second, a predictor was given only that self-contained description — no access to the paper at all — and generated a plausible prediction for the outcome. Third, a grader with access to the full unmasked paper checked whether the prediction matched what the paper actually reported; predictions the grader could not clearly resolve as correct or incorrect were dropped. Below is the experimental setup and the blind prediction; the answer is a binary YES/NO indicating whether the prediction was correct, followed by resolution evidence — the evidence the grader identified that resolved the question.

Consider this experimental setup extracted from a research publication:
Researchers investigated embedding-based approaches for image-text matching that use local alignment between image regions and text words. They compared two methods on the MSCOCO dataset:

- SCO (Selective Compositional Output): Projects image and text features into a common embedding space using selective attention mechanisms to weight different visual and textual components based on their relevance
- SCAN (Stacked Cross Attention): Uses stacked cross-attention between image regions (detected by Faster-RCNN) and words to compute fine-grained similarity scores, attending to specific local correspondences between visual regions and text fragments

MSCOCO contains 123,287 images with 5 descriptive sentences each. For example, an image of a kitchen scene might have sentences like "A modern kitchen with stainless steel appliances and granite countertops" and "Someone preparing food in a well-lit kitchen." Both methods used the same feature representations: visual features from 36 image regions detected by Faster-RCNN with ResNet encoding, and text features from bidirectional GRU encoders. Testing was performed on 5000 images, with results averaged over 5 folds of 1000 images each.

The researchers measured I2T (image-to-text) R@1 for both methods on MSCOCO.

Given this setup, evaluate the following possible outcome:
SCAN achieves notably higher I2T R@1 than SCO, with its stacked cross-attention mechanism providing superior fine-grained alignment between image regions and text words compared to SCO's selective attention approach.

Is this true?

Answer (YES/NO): NO